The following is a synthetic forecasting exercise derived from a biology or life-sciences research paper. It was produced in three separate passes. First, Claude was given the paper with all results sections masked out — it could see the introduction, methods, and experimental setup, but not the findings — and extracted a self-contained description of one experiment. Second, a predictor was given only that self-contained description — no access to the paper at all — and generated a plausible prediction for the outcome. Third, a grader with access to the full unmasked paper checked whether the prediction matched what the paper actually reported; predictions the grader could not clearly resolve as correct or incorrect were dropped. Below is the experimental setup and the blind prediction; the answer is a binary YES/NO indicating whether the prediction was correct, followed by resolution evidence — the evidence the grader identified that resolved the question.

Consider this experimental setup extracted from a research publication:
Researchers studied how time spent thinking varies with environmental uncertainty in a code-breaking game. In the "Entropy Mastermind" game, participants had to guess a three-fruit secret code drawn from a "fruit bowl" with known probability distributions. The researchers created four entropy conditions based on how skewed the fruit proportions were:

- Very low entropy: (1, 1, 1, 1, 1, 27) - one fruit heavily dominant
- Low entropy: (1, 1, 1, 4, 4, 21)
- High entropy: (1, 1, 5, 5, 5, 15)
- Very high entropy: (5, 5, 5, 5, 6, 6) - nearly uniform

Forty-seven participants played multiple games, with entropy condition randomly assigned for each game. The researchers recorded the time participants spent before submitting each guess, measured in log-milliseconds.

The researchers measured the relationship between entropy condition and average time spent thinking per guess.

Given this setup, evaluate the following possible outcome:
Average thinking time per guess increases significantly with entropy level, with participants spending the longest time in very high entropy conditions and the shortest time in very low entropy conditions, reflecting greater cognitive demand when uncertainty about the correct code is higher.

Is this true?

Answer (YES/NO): YES